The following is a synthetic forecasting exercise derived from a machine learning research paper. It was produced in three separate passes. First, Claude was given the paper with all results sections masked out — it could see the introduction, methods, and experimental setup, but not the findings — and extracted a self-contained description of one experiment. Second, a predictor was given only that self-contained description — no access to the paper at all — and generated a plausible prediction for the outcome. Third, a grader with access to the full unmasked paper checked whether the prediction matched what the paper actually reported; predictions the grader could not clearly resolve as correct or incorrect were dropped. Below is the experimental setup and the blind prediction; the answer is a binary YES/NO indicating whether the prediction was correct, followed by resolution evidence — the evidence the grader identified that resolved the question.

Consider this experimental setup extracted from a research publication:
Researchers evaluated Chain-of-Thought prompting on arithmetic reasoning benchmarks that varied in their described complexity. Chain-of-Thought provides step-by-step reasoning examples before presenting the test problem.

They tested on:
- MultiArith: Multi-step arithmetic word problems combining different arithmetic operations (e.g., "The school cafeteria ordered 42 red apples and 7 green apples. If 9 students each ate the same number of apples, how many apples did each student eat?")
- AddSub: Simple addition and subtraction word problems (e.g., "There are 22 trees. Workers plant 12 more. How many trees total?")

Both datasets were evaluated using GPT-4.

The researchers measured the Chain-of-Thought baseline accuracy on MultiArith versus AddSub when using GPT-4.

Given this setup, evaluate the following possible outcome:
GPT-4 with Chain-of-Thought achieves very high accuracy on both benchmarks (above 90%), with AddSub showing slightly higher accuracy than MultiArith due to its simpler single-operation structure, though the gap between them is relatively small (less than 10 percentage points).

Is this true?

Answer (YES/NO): NO